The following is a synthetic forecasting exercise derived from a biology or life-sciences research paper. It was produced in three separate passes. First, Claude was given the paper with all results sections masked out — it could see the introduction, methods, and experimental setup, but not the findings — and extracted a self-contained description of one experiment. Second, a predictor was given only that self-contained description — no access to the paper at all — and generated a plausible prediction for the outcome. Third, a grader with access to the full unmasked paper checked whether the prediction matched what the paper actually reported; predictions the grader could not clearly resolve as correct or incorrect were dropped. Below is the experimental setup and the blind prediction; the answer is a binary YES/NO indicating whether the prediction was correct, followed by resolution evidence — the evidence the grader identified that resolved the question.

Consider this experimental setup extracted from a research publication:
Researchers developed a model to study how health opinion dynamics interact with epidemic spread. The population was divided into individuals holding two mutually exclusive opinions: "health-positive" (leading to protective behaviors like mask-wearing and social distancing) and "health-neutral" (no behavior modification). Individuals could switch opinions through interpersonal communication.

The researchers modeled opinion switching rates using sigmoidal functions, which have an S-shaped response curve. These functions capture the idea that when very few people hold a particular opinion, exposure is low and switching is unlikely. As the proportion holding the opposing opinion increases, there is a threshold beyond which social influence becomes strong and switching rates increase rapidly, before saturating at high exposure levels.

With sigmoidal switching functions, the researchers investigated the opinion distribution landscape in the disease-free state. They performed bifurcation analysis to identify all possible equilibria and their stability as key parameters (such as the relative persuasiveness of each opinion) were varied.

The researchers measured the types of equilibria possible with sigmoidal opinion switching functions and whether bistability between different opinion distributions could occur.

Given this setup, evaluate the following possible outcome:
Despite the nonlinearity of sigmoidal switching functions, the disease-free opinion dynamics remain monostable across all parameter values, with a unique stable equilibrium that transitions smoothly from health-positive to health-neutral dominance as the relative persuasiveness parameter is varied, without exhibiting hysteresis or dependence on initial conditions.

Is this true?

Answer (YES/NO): NO